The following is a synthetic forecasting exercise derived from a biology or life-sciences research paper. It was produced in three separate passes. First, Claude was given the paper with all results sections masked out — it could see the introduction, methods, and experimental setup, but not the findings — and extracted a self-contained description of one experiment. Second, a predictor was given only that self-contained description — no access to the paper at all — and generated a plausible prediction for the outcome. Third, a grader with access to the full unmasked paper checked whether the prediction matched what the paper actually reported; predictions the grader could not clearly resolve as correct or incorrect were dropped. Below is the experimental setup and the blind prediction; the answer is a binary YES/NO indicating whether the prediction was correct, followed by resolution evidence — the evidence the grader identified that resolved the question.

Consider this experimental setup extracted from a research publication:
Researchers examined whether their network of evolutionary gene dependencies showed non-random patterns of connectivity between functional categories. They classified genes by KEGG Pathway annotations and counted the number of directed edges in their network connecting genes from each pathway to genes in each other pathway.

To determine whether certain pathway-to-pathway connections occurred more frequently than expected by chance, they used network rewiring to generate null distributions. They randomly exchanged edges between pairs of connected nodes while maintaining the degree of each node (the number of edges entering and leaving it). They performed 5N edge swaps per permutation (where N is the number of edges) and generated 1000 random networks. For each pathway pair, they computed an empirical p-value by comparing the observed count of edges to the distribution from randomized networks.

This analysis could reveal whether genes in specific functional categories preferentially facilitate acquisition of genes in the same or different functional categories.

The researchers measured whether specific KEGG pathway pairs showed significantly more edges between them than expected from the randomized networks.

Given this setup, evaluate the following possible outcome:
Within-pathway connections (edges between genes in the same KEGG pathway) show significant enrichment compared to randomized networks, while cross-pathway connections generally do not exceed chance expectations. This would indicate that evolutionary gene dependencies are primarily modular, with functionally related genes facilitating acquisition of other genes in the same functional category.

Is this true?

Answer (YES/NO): NO